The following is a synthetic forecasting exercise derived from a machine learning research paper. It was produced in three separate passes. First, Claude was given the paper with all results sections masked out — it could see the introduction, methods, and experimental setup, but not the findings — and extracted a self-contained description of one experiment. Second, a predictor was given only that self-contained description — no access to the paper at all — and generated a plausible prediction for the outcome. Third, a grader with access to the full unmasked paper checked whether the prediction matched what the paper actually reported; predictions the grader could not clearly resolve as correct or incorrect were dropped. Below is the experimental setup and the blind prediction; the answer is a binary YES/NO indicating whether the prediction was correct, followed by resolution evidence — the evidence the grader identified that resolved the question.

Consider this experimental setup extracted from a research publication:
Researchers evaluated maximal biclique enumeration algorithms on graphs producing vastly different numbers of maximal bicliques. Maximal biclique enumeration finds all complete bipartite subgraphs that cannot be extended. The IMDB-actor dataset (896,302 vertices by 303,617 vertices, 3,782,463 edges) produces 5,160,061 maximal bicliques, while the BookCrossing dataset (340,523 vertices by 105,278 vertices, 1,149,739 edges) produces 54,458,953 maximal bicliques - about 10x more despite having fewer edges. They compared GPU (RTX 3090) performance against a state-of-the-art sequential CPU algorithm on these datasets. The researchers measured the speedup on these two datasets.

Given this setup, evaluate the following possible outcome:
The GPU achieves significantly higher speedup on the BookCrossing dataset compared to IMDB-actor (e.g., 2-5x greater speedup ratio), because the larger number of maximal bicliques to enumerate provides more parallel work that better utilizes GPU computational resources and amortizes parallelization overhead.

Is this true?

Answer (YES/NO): YES